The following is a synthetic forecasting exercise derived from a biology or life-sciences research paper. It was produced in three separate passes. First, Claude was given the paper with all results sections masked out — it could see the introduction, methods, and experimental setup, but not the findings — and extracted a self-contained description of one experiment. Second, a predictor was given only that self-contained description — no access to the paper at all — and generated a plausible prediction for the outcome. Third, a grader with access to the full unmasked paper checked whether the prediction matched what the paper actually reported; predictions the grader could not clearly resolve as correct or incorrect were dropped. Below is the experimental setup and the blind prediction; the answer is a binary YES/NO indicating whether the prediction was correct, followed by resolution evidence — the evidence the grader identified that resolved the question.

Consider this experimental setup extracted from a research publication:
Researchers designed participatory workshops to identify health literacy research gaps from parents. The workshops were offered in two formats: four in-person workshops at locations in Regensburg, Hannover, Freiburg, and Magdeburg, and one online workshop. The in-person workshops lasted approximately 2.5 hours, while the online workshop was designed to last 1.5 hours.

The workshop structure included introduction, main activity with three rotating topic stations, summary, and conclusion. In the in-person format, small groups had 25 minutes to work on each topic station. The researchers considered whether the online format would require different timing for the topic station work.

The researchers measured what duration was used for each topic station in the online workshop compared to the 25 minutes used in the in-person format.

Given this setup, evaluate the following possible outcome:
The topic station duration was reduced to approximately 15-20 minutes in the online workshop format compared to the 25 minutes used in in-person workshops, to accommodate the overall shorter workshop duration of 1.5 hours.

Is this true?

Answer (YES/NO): YES